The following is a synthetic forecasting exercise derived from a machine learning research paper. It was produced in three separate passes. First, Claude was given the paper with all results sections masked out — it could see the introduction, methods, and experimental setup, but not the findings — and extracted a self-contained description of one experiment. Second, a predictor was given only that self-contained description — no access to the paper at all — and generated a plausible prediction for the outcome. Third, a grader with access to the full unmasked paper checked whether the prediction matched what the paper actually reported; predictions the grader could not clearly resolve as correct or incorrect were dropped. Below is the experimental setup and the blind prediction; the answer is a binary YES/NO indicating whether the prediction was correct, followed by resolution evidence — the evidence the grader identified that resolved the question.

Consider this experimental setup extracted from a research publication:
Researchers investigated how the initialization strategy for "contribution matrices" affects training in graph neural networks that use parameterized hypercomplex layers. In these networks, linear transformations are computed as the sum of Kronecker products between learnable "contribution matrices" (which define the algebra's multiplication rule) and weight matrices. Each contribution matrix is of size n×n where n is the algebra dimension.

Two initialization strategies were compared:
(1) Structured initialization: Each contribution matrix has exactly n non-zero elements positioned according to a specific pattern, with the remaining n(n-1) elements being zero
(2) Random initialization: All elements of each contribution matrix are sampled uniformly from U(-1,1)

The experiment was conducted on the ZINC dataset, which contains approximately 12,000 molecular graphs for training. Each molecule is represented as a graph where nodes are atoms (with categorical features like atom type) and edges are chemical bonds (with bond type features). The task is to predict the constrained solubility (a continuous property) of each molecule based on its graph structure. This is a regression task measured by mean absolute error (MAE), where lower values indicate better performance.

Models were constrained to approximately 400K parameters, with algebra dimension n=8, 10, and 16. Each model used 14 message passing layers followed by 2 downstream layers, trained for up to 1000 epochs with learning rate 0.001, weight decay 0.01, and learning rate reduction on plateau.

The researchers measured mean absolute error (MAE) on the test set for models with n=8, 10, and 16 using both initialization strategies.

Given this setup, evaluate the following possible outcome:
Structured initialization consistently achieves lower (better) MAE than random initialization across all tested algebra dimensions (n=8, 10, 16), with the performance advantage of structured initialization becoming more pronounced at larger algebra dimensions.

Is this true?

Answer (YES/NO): NO